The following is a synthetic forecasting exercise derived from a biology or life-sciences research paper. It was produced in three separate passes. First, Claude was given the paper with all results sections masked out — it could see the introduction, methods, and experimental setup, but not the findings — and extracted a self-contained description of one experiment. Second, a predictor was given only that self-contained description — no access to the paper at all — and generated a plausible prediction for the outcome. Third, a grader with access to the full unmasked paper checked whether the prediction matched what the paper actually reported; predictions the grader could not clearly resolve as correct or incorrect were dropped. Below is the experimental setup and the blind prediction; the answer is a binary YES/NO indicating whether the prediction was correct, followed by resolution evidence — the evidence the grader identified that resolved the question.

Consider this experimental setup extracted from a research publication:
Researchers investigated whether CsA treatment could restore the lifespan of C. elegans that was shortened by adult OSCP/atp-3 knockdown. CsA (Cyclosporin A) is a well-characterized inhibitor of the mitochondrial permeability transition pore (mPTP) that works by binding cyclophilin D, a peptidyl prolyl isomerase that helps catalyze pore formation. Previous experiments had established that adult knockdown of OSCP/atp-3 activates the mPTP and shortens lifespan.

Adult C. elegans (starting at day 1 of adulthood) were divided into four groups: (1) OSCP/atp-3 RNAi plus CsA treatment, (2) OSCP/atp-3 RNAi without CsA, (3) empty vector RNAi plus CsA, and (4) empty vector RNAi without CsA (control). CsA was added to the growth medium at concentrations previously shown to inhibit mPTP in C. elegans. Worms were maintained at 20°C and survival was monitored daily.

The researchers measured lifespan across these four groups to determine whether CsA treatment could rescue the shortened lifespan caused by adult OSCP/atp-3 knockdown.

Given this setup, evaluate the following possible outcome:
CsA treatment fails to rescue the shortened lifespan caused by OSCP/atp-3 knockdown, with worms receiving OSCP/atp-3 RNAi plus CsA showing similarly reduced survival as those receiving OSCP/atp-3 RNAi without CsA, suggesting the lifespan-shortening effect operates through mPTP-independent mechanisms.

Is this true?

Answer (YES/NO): NO